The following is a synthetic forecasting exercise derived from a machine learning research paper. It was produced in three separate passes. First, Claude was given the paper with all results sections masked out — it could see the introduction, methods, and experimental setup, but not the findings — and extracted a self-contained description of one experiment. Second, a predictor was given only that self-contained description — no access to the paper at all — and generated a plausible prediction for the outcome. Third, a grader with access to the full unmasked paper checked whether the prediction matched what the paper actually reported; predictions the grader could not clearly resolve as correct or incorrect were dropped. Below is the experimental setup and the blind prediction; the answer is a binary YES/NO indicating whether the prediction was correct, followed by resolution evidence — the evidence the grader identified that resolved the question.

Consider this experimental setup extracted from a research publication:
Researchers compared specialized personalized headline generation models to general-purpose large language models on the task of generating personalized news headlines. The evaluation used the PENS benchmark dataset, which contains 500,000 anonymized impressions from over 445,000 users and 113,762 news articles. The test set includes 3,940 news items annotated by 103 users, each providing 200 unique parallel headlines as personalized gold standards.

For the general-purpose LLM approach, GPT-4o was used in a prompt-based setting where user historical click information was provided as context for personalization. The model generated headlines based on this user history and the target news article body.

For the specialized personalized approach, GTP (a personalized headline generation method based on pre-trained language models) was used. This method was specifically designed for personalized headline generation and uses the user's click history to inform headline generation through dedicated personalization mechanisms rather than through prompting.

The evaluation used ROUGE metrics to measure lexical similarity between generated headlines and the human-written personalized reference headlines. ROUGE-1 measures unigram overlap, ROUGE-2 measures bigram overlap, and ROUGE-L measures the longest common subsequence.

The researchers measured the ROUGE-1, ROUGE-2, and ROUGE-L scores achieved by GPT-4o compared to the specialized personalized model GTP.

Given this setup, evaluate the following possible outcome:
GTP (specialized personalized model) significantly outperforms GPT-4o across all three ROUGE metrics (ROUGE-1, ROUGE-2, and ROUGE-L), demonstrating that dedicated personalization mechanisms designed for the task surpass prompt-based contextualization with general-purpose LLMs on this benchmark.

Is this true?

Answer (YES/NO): YES